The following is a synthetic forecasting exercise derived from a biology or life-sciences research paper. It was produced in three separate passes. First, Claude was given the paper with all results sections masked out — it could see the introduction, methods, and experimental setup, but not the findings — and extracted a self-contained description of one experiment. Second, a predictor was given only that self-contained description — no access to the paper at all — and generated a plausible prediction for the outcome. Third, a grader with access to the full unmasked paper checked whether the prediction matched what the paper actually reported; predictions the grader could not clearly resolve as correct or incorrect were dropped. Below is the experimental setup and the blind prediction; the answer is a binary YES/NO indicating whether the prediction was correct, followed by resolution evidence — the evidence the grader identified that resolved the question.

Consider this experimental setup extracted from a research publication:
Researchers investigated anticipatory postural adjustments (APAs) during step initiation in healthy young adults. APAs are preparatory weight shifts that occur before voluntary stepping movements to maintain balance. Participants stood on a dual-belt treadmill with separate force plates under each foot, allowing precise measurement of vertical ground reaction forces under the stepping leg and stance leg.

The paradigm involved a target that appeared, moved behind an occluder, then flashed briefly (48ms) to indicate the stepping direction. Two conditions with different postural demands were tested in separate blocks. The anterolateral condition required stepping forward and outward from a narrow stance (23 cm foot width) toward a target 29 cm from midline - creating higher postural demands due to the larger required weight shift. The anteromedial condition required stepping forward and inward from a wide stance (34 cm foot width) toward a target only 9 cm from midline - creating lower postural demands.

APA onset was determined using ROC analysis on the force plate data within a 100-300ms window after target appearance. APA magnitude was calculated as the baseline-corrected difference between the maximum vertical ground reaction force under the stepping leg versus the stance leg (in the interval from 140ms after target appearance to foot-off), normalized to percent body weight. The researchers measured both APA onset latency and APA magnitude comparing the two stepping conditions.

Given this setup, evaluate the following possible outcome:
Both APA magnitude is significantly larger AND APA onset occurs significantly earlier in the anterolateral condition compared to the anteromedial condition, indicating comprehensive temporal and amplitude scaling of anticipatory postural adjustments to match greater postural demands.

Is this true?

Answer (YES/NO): NO